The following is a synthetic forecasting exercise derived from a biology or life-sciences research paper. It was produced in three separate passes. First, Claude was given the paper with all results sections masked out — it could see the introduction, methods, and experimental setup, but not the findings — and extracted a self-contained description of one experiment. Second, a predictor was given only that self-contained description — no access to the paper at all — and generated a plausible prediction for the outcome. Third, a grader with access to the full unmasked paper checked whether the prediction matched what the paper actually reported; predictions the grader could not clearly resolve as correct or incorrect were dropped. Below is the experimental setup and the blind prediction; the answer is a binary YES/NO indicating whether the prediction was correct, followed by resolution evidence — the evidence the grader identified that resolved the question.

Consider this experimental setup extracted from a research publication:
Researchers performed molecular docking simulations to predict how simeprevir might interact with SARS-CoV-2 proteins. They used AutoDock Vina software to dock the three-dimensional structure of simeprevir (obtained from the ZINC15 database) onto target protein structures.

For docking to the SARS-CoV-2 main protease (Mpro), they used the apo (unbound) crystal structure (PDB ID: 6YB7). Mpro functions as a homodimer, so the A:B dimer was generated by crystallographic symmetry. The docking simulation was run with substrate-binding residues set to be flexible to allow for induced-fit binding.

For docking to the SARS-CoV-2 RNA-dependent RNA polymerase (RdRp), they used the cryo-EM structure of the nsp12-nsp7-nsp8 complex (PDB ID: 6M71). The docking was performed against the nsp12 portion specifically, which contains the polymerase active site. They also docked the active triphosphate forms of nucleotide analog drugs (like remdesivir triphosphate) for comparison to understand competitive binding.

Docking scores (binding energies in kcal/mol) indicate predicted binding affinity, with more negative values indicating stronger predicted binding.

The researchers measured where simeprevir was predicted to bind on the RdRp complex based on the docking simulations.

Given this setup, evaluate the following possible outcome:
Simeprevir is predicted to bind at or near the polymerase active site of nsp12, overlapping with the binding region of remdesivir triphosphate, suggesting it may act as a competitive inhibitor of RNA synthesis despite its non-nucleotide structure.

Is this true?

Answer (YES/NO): NO